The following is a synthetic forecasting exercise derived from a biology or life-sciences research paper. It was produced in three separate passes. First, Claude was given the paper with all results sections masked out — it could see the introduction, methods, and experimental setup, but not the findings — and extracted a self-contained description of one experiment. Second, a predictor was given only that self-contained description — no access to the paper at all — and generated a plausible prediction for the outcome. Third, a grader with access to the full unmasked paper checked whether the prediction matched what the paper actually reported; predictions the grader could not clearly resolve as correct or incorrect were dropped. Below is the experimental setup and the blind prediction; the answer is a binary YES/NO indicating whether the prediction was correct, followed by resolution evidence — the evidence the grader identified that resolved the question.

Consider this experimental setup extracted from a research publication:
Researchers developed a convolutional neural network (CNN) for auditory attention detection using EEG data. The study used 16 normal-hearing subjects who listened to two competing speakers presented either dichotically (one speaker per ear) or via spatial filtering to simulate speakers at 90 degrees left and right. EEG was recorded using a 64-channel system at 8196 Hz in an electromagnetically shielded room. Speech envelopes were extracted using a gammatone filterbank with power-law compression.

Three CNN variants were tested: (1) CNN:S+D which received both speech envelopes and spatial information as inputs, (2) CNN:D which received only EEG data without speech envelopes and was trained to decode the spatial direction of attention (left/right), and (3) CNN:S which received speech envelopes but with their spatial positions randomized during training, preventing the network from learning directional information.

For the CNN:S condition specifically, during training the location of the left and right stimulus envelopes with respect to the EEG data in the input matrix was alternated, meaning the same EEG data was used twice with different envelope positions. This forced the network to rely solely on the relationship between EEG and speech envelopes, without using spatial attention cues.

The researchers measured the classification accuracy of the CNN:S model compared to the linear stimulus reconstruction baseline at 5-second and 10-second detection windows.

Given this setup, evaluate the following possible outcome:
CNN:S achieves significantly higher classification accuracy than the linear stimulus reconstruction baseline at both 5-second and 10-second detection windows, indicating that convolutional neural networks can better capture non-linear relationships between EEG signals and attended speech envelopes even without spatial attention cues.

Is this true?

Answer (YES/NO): NO